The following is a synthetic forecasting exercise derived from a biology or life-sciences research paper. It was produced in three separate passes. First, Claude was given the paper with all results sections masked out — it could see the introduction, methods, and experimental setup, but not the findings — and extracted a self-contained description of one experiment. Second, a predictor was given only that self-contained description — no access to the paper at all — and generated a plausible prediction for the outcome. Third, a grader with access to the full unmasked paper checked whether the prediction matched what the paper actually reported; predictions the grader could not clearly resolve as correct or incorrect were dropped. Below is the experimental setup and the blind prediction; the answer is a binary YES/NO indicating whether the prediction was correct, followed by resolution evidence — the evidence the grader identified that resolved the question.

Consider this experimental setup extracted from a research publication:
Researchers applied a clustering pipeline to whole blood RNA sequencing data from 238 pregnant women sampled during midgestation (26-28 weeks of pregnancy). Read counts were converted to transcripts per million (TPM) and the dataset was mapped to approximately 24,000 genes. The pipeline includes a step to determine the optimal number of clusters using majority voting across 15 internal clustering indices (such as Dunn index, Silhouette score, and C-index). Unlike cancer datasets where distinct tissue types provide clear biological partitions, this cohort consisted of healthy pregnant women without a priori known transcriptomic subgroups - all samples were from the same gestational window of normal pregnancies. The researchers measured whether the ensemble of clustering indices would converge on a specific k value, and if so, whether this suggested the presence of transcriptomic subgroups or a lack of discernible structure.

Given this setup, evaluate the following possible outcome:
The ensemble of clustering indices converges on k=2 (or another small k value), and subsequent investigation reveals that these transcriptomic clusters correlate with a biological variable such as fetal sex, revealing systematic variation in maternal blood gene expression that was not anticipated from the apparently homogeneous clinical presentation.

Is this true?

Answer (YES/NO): NO